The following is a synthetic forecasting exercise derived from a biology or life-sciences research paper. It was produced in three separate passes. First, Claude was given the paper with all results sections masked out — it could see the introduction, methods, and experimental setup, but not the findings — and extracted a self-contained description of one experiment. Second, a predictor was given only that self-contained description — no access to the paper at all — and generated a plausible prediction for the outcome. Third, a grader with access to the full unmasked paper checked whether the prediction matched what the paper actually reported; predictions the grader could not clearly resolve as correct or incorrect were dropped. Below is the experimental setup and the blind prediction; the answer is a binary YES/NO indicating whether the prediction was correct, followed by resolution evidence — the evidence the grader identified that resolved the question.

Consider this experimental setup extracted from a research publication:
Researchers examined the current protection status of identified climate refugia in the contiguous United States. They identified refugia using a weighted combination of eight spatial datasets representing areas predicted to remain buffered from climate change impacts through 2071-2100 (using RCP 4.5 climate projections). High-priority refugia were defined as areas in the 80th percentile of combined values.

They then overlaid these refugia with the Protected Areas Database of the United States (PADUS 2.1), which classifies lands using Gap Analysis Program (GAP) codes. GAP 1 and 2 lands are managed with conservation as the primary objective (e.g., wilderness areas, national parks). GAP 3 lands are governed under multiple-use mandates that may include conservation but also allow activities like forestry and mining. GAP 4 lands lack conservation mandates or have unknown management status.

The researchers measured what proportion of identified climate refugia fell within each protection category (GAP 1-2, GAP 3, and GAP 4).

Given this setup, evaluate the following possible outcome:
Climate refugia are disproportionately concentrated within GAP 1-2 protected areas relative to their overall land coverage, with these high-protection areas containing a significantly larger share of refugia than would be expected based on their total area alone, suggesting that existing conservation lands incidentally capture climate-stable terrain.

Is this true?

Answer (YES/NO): YES